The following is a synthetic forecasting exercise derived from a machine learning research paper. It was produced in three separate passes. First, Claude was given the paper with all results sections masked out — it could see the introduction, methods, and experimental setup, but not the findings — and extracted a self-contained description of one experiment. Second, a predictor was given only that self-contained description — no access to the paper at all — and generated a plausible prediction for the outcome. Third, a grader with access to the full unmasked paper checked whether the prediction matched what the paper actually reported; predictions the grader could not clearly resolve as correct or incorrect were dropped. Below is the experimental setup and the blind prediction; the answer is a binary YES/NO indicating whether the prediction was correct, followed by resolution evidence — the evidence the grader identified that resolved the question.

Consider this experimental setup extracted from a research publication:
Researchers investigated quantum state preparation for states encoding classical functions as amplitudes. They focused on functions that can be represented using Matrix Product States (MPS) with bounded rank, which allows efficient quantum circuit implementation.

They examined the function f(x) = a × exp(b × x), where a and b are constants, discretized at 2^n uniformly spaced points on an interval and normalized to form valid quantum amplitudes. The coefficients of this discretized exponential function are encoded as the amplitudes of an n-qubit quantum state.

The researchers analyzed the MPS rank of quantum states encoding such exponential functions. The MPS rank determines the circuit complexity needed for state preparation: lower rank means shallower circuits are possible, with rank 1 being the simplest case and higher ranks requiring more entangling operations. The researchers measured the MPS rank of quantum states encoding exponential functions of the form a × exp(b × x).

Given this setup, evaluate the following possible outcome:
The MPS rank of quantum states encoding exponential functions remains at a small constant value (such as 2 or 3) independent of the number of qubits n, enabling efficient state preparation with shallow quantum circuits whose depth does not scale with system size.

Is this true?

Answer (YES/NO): NO